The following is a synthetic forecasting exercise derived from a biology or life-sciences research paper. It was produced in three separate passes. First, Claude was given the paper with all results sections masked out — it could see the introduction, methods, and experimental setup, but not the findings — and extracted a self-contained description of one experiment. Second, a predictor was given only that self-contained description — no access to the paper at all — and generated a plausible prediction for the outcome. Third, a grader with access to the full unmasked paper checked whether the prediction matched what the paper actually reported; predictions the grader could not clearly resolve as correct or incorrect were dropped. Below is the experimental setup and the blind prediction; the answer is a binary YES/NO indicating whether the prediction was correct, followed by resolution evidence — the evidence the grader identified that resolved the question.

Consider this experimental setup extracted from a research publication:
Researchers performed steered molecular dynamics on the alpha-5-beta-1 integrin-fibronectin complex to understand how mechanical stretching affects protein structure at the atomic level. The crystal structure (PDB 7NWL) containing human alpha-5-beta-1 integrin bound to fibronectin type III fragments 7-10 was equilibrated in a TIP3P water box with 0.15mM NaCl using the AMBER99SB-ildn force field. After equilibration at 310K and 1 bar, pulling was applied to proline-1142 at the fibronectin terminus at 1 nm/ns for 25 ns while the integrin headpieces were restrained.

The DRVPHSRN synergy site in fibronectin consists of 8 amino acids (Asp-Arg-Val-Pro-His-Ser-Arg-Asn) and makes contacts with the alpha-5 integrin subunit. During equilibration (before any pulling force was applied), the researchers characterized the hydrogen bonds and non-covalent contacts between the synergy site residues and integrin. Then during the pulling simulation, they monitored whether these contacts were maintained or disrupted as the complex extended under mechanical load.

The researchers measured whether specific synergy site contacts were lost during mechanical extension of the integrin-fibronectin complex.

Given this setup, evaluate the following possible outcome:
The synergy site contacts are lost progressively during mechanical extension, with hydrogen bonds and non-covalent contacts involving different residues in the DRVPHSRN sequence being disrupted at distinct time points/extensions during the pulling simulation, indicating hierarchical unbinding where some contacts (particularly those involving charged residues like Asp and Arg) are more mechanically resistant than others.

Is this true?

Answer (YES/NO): NO